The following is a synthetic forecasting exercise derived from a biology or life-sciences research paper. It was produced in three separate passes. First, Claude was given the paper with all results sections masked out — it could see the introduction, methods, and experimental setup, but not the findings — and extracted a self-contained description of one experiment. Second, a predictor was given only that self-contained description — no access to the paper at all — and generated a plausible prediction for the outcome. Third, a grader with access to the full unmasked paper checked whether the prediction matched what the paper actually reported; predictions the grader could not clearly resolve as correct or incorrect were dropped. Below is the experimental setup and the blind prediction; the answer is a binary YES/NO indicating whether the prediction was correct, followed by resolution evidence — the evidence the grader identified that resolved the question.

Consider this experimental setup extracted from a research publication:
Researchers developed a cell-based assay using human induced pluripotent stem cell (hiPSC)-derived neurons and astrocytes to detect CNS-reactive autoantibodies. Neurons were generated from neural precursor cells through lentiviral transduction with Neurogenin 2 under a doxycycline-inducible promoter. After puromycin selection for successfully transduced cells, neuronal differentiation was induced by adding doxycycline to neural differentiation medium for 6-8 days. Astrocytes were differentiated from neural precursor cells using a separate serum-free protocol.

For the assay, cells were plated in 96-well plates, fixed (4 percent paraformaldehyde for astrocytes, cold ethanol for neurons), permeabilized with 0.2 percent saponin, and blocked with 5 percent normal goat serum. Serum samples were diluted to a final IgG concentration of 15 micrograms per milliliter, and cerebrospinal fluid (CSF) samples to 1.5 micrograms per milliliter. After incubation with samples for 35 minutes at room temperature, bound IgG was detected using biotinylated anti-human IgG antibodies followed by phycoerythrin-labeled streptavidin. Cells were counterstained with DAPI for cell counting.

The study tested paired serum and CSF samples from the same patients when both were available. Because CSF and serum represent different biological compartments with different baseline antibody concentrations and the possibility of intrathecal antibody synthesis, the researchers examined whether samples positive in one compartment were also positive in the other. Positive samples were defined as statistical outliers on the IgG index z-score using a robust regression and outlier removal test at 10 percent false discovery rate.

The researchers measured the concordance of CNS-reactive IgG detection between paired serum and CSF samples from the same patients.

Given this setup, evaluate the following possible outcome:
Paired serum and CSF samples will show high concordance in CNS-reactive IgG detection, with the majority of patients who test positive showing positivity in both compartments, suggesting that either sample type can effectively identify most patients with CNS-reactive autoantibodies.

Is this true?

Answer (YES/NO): NO